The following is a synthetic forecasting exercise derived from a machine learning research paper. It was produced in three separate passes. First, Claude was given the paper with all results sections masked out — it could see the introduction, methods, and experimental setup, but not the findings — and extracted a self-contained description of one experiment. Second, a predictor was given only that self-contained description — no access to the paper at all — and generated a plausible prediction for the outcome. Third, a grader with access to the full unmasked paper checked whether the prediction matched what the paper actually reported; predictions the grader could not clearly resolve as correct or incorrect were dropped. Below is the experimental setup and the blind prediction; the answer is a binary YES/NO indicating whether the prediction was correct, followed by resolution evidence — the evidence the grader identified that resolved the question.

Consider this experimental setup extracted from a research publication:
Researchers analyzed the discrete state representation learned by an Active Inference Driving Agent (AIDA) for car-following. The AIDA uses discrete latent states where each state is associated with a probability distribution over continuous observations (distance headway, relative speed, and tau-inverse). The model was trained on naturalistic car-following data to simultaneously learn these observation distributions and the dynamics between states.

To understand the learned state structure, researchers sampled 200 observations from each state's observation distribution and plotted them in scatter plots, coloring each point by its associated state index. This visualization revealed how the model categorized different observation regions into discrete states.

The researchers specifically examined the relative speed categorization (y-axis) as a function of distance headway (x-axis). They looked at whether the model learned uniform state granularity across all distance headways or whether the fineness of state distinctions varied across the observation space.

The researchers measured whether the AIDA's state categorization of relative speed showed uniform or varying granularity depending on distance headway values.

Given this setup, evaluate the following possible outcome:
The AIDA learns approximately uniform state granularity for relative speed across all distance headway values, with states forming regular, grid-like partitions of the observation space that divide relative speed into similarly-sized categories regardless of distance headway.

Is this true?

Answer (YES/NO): NO